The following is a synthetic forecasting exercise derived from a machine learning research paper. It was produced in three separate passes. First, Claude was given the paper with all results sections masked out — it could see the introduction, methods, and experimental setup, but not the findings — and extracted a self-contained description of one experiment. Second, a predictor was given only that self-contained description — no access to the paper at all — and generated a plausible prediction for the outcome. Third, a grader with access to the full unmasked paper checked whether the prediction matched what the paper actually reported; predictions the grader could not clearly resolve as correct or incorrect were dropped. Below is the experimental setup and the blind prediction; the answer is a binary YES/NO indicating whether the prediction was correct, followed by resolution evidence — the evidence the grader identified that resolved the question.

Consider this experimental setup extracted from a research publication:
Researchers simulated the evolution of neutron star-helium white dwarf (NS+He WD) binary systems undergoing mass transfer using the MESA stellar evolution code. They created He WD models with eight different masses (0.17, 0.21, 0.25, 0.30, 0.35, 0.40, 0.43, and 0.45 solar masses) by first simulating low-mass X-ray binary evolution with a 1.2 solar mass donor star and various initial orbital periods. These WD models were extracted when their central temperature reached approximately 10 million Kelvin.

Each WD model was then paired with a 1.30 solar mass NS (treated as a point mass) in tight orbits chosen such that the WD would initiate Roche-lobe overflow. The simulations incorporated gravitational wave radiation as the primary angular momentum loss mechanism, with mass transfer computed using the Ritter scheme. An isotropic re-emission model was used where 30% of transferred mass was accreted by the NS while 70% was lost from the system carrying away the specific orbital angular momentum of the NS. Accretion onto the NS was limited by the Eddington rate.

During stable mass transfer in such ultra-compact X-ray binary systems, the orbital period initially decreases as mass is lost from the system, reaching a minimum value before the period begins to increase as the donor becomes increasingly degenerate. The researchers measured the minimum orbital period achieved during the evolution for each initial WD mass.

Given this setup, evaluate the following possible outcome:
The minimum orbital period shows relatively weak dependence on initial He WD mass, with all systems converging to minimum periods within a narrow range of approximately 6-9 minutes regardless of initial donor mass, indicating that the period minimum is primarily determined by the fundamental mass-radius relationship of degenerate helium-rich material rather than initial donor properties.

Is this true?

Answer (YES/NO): NO